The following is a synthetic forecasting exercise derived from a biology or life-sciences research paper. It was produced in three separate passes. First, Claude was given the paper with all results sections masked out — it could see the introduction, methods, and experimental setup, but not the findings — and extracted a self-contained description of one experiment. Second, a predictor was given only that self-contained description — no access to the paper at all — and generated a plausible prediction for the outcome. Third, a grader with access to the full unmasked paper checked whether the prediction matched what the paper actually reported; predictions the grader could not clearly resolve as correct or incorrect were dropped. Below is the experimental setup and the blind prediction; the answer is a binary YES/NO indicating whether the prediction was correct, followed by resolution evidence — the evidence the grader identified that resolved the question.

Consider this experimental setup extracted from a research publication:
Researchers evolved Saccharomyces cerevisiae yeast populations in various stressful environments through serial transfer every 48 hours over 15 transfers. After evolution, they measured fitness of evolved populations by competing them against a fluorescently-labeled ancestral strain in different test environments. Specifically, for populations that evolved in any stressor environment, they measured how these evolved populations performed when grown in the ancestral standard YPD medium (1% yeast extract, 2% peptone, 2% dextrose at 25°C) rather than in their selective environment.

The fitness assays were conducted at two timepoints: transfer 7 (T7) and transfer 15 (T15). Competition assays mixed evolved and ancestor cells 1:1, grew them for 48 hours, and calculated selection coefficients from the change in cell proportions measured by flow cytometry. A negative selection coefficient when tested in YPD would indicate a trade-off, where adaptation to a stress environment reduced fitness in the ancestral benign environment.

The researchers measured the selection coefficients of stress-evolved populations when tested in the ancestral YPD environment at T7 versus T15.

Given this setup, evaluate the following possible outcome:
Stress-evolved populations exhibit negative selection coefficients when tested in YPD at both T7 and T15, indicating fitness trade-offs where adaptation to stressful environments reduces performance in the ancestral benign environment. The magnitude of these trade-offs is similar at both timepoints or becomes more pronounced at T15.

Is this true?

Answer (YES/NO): NO